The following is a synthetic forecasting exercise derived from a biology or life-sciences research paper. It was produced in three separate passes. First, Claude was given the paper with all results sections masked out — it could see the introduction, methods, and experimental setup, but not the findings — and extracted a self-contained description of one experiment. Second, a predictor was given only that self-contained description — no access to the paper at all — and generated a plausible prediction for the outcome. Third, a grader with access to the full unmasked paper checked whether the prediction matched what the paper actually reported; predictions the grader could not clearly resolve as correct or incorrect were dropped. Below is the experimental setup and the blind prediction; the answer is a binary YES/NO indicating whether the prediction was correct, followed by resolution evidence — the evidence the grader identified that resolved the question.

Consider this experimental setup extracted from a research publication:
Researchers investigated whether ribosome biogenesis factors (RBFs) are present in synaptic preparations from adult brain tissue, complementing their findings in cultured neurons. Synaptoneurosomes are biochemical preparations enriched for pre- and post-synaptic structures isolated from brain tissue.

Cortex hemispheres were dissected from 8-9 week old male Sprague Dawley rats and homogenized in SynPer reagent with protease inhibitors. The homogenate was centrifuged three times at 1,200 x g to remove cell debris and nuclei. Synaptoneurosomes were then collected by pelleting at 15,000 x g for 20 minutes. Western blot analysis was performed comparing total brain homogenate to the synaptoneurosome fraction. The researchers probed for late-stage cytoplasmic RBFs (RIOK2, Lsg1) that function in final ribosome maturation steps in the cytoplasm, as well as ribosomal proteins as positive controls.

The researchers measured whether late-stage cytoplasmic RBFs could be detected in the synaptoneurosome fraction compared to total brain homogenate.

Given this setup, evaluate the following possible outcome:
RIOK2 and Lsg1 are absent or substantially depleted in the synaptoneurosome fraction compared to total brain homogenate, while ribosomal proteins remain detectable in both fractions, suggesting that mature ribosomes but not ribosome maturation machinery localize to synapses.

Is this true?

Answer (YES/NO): NO